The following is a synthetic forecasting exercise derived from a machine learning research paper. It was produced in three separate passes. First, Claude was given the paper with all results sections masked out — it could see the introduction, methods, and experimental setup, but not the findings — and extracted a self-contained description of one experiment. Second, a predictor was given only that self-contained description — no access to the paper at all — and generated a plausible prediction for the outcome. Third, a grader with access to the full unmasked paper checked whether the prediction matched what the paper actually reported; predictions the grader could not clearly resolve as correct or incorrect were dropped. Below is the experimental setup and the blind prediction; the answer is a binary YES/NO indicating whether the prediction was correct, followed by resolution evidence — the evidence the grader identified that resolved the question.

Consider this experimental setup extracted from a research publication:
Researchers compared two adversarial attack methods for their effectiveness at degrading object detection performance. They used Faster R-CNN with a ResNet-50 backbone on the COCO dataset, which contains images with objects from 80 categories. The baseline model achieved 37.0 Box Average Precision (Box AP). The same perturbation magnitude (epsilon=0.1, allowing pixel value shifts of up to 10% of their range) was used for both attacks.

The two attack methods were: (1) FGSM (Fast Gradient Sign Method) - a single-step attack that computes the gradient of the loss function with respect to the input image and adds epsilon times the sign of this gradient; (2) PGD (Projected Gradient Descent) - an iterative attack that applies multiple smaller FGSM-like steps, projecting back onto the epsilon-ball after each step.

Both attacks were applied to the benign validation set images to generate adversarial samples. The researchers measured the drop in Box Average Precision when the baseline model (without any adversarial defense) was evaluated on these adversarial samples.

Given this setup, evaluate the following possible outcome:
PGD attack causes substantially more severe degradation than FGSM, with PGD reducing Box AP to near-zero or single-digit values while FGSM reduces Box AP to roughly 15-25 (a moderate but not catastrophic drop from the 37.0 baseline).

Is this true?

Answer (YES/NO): NO